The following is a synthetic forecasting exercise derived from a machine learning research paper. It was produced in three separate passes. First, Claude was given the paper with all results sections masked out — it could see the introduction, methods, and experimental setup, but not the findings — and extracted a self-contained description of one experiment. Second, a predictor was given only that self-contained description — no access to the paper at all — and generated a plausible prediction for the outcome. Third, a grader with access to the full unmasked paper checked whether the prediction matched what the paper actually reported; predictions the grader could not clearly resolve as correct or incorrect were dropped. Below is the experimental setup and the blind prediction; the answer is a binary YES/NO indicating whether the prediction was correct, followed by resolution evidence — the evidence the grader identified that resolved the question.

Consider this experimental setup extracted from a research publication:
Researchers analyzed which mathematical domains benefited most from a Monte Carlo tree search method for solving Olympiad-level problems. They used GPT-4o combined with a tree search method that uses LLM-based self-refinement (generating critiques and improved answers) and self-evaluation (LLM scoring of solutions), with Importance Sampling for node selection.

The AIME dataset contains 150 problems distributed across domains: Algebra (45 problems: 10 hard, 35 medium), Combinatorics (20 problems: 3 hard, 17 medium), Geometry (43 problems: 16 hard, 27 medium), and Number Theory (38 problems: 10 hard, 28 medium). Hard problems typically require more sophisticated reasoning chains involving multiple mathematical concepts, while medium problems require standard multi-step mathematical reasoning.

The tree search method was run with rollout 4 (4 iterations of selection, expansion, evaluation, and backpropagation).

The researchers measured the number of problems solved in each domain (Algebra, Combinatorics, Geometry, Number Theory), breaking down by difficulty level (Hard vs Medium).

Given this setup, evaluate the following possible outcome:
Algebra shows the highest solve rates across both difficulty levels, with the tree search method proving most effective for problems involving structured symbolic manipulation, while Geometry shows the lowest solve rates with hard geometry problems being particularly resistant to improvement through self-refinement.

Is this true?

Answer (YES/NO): NO